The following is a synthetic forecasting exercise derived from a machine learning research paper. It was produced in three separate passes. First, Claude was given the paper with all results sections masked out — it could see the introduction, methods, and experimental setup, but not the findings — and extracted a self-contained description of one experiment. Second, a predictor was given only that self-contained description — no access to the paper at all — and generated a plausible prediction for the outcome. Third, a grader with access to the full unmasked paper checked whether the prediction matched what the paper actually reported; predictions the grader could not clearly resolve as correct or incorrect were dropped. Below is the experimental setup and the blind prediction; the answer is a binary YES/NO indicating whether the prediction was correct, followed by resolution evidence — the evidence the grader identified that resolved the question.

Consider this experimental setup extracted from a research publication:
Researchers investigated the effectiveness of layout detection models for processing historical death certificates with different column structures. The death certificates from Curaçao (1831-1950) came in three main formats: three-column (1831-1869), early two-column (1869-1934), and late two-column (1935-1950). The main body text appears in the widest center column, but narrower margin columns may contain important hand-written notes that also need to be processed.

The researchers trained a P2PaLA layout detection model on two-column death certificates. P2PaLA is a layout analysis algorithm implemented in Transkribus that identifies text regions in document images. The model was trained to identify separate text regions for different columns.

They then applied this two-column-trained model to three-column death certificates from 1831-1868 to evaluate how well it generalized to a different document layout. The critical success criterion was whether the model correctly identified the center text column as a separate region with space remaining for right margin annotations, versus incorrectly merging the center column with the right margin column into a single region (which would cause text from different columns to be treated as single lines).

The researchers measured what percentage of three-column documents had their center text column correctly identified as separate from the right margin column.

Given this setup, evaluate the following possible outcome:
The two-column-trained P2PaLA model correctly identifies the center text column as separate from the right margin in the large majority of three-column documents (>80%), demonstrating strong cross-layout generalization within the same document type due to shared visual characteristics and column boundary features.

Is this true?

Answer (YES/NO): NO